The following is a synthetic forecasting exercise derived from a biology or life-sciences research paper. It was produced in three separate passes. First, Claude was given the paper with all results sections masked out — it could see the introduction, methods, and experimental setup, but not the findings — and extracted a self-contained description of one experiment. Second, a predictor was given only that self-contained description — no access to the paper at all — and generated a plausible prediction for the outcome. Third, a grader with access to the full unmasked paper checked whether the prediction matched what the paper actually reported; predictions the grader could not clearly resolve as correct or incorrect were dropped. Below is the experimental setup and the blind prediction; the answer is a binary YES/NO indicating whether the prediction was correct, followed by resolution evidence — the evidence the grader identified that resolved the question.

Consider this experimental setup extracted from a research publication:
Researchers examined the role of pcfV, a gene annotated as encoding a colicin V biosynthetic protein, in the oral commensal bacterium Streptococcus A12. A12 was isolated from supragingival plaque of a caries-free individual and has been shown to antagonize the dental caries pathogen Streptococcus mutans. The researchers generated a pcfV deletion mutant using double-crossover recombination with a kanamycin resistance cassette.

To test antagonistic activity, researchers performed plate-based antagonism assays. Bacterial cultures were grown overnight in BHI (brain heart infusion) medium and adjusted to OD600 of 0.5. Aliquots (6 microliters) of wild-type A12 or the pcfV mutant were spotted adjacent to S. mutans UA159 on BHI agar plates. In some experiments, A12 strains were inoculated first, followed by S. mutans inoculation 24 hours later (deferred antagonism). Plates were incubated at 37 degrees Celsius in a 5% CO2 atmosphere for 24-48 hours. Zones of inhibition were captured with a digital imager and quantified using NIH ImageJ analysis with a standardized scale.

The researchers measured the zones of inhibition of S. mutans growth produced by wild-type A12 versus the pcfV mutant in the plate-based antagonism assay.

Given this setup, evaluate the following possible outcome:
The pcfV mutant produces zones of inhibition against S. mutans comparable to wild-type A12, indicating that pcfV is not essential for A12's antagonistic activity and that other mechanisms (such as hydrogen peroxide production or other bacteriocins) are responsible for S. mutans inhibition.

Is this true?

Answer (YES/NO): NO